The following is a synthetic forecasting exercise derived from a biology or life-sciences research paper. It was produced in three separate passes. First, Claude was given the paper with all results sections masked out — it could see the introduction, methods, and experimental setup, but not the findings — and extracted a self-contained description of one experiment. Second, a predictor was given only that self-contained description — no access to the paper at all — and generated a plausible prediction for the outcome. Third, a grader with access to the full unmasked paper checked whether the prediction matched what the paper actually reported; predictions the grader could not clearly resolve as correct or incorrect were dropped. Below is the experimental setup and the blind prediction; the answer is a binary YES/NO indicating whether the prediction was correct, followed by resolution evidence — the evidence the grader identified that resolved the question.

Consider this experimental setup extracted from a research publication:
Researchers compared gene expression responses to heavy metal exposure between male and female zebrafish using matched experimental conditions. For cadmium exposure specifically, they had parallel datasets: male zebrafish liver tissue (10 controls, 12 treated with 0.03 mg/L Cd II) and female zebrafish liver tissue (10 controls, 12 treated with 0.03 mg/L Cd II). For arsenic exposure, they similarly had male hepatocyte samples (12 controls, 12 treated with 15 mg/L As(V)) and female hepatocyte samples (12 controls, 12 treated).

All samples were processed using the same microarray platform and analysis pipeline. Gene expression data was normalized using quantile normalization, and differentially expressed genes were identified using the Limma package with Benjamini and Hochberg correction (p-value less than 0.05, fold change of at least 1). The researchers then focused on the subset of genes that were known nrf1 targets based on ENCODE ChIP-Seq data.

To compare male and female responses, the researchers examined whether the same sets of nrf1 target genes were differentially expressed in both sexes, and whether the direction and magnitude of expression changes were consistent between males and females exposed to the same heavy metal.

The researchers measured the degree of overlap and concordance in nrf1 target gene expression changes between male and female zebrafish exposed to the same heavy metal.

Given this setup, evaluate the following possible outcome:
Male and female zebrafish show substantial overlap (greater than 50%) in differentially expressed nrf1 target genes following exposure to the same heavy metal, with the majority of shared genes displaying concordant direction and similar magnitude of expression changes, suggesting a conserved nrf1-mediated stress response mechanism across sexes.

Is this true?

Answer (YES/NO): NO